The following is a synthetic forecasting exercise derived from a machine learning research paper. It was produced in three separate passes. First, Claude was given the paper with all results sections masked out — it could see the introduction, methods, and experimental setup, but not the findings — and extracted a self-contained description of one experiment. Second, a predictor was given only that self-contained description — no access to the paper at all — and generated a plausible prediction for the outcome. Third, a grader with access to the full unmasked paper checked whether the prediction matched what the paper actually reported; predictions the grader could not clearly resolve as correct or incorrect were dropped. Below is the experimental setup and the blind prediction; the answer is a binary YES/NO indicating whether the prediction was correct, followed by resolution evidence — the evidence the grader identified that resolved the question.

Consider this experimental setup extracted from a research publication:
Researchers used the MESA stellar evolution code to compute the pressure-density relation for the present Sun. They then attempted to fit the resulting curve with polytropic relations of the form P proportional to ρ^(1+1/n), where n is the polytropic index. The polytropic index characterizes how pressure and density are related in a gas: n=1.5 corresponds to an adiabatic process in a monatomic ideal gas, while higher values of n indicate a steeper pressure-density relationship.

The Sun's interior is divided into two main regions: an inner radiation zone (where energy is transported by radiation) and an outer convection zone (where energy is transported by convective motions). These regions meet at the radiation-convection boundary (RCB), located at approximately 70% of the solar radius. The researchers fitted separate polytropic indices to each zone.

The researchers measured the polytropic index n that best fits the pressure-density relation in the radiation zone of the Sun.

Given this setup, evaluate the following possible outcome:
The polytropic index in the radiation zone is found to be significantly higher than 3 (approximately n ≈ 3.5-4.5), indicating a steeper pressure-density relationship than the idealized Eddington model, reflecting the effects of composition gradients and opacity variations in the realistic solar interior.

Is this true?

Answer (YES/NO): YES